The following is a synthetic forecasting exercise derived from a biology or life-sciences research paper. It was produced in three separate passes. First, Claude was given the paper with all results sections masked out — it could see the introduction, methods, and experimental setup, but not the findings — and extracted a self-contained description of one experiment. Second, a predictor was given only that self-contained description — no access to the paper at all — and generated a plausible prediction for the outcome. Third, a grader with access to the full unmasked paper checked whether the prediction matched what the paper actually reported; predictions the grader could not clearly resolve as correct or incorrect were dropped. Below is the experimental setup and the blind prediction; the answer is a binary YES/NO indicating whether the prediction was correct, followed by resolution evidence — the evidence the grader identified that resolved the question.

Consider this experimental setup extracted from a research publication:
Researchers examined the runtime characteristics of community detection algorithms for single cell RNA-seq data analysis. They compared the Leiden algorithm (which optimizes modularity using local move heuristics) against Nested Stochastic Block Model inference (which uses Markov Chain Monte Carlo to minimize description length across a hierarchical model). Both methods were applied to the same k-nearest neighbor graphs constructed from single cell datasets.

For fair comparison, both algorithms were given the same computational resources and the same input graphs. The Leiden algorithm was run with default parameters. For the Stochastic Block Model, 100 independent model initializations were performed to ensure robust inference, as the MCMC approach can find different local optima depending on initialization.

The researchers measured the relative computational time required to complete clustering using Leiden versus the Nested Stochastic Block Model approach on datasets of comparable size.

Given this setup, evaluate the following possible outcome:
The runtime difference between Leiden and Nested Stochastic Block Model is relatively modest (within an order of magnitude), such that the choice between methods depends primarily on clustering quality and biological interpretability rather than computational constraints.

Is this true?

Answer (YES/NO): NO